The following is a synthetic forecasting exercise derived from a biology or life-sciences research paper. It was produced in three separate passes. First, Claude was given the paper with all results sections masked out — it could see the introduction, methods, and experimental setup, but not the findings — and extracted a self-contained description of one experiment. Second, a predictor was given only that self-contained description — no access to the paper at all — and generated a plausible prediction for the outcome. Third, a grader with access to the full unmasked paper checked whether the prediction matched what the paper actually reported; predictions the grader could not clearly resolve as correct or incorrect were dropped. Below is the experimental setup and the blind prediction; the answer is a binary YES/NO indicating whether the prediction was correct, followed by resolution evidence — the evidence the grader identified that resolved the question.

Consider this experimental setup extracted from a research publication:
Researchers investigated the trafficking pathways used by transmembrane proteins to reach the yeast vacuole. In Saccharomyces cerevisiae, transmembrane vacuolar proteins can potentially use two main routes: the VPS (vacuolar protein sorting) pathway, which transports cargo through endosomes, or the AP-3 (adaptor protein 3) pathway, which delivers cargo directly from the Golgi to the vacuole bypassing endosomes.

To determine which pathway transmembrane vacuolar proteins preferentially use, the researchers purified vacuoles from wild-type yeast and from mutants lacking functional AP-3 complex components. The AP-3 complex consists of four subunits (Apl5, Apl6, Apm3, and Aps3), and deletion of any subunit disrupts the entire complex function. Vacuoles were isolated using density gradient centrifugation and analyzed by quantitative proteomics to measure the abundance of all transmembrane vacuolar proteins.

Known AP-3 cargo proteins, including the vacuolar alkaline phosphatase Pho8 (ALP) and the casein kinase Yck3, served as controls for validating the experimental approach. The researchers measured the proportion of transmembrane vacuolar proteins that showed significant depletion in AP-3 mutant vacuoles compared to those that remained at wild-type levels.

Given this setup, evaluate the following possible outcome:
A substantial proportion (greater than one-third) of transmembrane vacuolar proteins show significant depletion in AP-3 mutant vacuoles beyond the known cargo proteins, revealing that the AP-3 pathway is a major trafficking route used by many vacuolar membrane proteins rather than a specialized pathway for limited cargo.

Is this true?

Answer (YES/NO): YES